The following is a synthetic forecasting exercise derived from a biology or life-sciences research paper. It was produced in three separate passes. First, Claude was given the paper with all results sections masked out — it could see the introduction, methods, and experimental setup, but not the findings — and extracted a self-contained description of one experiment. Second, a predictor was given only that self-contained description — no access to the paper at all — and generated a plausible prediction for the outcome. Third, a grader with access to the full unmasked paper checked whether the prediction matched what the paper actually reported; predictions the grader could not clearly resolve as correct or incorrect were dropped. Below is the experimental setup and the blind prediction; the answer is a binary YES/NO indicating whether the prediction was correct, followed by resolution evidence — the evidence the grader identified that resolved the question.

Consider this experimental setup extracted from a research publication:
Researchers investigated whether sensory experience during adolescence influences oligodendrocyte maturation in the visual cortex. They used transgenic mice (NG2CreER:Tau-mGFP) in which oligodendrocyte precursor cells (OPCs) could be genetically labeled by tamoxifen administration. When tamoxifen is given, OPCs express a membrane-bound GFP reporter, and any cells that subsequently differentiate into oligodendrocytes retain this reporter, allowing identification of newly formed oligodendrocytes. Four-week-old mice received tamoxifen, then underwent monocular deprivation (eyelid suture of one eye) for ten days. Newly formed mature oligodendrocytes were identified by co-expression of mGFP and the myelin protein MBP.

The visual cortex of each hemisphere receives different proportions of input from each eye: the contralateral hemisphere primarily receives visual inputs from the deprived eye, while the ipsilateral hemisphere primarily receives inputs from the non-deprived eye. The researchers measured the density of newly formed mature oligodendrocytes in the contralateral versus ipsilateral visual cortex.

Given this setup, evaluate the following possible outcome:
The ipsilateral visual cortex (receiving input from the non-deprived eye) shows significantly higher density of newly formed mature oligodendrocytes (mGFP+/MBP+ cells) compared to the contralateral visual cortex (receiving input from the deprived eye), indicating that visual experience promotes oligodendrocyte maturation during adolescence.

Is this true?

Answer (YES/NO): YES